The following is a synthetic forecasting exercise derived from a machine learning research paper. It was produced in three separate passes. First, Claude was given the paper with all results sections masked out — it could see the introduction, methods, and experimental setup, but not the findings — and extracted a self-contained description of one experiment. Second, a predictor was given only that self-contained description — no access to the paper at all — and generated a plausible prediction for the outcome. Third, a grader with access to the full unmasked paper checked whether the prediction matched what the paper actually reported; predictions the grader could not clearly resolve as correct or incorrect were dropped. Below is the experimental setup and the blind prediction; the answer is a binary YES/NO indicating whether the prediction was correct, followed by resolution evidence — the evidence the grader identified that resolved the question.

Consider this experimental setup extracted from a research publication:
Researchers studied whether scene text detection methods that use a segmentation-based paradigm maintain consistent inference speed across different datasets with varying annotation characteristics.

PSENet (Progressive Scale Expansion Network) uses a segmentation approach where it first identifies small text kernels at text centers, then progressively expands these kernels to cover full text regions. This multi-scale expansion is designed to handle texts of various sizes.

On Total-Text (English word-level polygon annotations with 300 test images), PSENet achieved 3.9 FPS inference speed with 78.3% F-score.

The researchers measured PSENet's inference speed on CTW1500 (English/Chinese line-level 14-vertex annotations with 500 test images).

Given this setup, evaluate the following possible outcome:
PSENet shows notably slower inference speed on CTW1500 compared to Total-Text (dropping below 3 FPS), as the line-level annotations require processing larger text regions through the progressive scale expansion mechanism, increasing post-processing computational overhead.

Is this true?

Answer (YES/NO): NO